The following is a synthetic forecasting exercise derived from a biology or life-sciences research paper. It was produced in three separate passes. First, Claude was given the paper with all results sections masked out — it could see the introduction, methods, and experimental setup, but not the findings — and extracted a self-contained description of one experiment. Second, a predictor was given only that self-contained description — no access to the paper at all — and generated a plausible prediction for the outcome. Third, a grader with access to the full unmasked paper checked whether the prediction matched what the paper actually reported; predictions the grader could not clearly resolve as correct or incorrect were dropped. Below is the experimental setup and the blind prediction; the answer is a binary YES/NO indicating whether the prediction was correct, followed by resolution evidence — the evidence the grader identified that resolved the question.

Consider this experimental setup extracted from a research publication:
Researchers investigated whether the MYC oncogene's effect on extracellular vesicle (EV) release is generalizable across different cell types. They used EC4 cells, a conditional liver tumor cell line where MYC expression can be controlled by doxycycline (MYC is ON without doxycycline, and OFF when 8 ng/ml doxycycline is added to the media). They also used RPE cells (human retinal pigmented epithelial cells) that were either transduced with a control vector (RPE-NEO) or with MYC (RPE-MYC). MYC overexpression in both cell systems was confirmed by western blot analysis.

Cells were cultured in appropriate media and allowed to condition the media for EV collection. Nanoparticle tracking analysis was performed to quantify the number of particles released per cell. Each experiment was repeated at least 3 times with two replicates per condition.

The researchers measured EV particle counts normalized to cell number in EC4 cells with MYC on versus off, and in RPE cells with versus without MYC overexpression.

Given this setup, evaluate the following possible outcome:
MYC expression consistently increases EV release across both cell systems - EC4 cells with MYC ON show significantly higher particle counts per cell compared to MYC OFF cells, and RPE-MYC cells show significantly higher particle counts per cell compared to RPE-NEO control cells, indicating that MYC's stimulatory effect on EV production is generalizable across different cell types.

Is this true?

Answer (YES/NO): YES